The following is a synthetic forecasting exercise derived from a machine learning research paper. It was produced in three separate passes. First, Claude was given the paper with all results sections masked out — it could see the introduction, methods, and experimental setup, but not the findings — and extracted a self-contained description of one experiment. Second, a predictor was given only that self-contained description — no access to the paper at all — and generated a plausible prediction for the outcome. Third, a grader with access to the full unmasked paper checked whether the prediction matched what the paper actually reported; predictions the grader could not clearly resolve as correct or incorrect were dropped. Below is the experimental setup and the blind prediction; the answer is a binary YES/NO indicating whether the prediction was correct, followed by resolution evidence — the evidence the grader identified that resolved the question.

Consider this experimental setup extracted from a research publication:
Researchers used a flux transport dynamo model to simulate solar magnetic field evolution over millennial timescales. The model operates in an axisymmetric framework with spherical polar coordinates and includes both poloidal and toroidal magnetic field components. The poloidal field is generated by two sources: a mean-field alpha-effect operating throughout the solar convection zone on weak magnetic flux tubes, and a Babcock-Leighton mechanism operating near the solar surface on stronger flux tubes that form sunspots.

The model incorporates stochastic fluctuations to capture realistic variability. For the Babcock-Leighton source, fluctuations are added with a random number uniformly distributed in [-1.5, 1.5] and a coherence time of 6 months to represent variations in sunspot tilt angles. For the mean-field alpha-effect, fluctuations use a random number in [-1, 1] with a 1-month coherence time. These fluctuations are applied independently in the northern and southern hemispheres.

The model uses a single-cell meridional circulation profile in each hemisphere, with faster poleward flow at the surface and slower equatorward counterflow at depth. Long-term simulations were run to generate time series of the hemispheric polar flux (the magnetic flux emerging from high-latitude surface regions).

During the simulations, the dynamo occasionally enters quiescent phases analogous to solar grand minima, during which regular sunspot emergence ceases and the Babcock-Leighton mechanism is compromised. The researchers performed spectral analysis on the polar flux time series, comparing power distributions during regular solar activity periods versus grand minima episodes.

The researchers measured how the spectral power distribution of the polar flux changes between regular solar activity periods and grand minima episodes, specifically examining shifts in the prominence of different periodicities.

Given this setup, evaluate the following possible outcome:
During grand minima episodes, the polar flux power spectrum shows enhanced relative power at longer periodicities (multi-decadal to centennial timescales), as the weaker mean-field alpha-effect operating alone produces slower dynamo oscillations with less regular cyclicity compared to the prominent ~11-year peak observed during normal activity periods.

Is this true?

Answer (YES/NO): NO